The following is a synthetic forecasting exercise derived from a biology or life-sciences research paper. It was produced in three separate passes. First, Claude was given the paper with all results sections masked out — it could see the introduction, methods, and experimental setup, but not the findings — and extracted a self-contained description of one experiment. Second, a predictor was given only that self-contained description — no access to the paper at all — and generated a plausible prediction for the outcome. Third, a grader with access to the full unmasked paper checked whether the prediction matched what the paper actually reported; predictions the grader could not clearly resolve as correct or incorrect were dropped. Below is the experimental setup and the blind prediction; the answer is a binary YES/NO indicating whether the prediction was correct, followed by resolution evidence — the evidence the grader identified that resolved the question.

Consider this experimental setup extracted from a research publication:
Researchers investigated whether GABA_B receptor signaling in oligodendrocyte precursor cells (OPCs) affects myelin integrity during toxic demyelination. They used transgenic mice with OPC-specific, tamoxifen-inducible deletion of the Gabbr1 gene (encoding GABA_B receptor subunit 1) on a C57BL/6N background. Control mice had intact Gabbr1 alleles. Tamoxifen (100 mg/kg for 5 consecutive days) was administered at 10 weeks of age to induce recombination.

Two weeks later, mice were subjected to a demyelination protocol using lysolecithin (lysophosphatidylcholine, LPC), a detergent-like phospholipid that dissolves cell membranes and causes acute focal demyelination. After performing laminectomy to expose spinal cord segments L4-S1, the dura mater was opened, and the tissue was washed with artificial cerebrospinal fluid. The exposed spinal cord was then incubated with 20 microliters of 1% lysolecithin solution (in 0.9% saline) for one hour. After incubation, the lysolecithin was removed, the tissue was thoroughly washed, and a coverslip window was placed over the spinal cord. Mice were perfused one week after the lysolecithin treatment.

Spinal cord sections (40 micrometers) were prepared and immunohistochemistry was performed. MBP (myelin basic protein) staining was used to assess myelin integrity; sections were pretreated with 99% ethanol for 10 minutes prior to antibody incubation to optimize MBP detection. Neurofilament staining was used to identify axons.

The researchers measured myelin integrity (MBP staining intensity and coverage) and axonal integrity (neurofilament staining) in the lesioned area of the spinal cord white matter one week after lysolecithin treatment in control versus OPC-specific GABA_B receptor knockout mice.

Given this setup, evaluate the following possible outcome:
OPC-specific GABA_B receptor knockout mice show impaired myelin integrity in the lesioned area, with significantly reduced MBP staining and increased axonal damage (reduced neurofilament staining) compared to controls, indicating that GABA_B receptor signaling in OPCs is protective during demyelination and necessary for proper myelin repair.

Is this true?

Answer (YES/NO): NO